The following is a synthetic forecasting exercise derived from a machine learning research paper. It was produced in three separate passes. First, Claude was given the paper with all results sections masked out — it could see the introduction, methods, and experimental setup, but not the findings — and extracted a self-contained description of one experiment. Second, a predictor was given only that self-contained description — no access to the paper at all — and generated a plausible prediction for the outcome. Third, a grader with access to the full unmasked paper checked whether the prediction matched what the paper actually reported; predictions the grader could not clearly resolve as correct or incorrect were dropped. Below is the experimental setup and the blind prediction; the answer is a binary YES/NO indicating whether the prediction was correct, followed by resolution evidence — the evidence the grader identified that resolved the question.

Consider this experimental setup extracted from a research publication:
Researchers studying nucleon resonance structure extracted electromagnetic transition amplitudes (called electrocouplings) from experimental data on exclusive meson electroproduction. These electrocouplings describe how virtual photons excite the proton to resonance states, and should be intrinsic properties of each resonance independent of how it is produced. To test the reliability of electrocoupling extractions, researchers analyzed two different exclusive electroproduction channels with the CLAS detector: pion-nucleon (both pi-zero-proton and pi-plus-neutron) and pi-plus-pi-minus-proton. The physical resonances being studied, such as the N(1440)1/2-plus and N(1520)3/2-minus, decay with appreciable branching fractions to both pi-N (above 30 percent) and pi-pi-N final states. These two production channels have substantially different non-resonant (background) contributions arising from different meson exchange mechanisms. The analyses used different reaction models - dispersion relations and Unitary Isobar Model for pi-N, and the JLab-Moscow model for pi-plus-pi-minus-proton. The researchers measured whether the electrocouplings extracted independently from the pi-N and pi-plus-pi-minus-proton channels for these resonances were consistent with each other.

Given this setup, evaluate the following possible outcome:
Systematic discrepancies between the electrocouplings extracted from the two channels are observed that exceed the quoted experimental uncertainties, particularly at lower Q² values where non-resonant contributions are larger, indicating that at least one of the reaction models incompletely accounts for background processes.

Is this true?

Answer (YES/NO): NO